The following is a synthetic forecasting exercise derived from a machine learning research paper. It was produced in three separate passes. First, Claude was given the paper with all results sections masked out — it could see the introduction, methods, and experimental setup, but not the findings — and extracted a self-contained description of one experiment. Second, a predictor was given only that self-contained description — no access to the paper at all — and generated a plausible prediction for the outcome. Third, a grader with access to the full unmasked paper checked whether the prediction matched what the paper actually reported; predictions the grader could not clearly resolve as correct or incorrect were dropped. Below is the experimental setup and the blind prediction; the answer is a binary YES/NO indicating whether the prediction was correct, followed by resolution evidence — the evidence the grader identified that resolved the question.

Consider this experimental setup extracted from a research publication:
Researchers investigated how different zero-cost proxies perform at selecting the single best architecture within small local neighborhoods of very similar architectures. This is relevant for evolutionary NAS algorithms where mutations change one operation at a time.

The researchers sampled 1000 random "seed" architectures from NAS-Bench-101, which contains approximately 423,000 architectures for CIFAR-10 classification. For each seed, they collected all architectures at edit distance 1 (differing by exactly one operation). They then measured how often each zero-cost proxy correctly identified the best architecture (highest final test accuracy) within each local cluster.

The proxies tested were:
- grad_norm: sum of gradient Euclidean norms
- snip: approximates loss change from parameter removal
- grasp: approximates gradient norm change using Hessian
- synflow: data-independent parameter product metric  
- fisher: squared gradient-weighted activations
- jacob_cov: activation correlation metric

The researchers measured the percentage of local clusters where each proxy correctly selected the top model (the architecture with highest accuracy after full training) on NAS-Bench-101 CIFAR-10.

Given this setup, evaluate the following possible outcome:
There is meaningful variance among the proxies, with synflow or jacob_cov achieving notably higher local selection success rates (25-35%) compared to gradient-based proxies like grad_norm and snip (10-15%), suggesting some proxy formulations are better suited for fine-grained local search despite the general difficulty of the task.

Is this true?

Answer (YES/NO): NO